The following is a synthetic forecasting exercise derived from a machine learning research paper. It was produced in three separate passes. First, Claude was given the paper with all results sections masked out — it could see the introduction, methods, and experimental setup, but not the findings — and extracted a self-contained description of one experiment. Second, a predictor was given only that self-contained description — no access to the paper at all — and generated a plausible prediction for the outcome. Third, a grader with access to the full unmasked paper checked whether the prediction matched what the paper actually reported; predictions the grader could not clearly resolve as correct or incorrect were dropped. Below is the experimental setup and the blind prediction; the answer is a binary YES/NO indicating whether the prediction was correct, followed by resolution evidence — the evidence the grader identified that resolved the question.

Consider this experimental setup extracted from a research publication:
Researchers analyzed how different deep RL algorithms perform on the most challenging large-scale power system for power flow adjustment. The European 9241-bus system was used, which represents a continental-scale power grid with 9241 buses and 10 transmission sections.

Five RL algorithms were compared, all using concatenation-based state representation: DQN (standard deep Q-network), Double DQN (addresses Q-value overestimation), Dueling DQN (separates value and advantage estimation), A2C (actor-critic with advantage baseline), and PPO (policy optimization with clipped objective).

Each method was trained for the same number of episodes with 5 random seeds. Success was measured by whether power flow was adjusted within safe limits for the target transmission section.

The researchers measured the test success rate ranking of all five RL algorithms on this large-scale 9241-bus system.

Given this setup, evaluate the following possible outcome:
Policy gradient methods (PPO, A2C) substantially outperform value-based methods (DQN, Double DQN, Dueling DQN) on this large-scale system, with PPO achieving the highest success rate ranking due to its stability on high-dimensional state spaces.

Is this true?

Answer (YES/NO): NO